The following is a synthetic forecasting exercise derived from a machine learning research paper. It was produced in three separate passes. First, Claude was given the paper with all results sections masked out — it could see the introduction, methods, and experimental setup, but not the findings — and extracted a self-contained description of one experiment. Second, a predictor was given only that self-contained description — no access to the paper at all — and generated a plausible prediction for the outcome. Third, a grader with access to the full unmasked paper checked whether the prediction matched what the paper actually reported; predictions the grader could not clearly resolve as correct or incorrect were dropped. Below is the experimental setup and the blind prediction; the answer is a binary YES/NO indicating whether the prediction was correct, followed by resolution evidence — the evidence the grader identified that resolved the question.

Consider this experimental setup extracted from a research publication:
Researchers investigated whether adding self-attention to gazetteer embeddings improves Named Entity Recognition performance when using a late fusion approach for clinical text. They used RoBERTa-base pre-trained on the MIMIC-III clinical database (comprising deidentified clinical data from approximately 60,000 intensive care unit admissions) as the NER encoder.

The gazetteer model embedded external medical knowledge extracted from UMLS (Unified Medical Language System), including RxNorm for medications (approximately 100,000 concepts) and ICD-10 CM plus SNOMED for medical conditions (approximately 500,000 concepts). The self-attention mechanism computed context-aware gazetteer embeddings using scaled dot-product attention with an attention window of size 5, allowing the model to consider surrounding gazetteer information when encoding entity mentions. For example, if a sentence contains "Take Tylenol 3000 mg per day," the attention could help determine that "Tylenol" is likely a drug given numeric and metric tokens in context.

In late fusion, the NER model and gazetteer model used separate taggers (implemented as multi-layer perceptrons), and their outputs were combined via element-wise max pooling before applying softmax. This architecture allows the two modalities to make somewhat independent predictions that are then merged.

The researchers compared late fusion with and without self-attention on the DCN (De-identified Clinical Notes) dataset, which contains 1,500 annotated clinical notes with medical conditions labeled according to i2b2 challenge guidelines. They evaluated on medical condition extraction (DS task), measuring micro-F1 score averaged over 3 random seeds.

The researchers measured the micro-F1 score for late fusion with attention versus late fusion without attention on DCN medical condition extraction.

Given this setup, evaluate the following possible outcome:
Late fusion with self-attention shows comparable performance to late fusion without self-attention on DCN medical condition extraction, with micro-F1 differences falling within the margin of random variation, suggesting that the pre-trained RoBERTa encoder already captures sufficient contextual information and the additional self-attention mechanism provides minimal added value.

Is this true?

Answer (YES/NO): YES